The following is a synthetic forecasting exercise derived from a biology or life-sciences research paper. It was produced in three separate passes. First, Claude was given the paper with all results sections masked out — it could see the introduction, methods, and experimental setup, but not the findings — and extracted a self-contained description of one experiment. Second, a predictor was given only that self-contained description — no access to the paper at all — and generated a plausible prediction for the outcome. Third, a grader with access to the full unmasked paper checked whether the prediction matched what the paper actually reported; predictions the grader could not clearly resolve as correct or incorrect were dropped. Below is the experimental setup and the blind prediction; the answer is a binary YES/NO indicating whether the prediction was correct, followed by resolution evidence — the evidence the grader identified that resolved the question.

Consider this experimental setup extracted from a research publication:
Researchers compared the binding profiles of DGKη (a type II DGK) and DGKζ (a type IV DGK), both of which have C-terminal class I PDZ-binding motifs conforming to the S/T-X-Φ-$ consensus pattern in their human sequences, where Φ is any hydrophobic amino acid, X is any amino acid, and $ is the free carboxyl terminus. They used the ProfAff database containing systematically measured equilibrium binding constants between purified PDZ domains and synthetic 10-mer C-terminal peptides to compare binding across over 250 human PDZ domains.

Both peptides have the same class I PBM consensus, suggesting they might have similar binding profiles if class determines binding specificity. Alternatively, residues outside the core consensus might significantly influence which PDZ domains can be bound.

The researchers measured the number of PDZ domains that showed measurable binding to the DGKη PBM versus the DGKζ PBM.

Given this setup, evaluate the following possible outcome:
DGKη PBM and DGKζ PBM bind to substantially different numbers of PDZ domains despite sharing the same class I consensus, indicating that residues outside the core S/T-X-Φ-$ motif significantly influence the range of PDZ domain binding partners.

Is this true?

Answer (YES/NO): YES